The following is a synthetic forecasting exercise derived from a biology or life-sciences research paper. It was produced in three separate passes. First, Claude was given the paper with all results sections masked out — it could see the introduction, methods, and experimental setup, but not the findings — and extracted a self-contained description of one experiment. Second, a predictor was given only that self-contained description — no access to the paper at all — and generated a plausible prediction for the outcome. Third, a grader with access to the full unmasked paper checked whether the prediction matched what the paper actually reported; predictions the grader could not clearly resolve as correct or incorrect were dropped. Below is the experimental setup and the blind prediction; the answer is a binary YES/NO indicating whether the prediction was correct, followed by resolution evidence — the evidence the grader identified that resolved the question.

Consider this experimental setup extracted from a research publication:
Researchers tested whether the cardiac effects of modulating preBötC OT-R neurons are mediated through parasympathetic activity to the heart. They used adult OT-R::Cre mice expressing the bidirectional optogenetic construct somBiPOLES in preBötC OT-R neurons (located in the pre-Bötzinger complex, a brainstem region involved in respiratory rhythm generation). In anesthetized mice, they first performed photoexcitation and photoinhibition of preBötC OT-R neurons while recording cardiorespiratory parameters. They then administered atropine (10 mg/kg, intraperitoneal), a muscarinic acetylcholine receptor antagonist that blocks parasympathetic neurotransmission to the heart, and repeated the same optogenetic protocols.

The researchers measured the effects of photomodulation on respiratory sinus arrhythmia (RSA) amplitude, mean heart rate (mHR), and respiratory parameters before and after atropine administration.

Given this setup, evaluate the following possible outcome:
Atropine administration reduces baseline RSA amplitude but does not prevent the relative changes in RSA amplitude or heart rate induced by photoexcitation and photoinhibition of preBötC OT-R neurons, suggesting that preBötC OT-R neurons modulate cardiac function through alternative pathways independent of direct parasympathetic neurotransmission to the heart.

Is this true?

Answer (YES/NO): NO